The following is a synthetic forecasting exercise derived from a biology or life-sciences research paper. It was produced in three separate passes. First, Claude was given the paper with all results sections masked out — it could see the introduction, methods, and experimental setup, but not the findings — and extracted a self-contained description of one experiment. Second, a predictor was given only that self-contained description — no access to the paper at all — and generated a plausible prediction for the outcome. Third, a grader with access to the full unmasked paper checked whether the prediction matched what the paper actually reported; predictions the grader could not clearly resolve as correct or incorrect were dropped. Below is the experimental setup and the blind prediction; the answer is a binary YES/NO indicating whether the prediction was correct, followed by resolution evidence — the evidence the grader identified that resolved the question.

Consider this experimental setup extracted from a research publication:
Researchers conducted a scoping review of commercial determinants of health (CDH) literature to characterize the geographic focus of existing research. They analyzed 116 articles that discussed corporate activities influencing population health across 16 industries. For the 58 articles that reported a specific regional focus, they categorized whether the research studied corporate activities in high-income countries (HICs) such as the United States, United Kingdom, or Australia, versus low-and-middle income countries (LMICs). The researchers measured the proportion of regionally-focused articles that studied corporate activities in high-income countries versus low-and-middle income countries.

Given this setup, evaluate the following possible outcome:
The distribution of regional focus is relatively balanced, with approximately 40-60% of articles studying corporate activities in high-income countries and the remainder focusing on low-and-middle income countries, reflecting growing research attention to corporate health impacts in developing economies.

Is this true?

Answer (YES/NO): NO